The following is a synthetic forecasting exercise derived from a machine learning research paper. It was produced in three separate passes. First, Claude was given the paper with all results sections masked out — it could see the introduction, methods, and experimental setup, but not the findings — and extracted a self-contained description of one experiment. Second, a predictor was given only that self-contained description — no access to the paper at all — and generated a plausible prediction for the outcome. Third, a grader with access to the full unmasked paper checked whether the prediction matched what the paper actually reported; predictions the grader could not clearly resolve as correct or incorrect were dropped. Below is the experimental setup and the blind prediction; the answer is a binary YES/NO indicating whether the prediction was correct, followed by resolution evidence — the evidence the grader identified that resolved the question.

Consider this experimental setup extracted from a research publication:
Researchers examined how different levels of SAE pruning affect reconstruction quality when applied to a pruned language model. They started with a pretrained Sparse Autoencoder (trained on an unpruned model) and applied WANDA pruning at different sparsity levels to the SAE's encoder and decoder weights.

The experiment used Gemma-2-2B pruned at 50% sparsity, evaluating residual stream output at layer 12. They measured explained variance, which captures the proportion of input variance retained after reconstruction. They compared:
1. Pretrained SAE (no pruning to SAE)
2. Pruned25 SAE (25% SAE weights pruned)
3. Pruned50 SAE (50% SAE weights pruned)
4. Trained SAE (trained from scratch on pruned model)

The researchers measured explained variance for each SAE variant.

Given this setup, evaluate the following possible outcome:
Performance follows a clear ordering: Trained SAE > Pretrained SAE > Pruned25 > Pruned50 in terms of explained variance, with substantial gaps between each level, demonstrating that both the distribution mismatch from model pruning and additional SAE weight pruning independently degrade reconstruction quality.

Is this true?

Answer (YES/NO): NO